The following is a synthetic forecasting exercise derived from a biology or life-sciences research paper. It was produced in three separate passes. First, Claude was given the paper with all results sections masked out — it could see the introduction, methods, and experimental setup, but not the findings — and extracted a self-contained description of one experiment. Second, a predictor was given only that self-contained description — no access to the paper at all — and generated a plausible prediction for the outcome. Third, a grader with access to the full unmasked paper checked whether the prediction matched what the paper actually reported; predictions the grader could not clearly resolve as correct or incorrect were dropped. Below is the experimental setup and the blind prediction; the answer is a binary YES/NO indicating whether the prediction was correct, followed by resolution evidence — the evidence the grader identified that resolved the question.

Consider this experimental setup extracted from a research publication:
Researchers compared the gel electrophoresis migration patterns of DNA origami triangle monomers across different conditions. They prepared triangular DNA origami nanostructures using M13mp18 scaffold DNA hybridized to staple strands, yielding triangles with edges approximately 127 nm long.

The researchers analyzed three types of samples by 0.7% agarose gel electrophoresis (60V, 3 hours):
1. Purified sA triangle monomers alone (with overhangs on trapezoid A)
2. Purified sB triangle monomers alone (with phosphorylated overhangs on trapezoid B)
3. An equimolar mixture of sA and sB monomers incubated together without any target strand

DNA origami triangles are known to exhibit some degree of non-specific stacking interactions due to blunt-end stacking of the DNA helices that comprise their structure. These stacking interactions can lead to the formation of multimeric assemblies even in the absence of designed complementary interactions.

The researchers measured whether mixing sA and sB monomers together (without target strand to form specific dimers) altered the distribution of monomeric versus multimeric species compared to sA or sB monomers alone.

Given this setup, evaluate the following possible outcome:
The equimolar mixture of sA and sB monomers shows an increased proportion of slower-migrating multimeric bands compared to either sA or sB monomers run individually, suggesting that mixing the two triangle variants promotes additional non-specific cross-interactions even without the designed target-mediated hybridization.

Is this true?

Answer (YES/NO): NO